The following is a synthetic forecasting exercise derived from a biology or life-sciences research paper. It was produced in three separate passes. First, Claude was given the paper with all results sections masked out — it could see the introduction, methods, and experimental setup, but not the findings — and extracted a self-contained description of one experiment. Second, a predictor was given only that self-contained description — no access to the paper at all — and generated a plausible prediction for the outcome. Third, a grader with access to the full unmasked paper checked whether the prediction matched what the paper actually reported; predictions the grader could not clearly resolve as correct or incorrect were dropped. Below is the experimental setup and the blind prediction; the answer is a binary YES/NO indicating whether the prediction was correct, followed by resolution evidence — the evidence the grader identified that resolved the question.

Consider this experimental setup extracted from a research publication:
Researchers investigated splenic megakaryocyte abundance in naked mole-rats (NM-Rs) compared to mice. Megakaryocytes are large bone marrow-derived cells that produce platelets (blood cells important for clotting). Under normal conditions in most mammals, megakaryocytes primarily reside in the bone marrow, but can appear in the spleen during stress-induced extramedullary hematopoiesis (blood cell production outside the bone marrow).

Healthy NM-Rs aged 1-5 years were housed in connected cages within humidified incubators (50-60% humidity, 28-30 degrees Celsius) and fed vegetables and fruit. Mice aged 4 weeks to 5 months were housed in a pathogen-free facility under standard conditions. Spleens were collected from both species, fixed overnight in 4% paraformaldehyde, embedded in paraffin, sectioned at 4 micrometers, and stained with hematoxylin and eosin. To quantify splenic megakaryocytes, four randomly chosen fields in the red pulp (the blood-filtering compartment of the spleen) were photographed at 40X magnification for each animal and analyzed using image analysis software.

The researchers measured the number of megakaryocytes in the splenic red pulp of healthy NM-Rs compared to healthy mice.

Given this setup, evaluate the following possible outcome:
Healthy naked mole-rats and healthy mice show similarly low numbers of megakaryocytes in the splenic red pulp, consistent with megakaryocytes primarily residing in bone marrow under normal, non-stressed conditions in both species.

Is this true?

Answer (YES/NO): NO